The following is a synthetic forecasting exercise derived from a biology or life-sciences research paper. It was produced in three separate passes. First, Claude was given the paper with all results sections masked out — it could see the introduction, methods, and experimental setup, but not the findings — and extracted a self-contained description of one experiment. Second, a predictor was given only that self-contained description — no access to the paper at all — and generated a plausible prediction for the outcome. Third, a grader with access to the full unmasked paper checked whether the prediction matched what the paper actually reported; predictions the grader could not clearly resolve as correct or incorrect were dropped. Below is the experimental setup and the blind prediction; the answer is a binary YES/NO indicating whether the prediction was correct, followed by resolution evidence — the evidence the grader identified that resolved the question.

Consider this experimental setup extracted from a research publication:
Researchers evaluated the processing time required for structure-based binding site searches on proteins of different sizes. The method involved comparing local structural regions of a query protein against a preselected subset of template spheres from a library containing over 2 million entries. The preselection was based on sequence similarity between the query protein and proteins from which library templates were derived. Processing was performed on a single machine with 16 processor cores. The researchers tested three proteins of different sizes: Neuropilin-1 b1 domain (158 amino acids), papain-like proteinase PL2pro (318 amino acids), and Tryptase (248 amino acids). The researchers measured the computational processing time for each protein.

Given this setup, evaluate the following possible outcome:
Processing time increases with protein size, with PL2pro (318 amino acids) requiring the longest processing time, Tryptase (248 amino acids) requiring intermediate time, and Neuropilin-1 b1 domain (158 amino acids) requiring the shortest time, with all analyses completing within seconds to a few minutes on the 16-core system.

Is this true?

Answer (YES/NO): NO